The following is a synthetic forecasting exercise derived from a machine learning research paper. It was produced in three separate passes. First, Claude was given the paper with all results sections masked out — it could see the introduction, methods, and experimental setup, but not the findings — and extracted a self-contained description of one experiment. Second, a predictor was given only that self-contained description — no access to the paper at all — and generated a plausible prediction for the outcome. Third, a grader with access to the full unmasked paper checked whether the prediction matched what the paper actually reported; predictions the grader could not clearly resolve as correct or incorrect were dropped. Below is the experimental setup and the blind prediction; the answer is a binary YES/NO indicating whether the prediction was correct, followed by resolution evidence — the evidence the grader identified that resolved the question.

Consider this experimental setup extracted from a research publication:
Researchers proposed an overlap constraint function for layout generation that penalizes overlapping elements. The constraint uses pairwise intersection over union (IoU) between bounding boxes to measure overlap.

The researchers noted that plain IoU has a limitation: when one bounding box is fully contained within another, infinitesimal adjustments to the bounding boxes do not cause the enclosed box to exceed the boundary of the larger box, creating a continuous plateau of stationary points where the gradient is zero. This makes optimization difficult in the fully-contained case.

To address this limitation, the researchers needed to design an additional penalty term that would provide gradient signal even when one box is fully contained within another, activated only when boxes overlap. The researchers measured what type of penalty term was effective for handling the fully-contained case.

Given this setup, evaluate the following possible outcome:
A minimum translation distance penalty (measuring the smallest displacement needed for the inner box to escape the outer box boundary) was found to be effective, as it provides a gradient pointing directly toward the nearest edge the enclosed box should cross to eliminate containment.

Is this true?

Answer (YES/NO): NO